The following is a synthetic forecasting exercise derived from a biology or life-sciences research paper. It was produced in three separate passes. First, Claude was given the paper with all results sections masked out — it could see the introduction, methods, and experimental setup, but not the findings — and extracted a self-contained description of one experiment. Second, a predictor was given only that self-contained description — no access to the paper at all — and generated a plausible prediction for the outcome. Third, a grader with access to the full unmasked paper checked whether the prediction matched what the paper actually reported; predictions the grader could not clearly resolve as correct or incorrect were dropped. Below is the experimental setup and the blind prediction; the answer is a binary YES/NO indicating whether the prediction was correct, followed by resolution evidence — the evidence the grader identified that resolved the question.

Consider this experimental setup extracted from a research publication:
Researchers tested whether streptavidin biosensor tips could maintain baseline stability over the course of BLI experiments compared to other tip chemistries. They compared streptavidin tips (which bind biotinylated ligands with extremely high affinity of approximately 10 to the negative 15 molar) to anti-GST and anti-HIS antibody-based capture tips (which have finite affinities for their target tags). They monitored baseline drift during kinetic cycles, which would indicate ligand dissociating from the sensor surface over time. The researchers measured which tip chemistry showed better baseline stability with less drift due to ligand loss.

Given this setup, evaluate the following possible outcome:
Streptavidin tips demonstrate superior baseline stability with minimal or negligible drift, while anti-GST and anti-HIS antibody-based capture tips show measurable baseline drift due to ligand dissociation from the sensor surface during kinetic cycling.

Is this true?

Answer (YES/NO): YES